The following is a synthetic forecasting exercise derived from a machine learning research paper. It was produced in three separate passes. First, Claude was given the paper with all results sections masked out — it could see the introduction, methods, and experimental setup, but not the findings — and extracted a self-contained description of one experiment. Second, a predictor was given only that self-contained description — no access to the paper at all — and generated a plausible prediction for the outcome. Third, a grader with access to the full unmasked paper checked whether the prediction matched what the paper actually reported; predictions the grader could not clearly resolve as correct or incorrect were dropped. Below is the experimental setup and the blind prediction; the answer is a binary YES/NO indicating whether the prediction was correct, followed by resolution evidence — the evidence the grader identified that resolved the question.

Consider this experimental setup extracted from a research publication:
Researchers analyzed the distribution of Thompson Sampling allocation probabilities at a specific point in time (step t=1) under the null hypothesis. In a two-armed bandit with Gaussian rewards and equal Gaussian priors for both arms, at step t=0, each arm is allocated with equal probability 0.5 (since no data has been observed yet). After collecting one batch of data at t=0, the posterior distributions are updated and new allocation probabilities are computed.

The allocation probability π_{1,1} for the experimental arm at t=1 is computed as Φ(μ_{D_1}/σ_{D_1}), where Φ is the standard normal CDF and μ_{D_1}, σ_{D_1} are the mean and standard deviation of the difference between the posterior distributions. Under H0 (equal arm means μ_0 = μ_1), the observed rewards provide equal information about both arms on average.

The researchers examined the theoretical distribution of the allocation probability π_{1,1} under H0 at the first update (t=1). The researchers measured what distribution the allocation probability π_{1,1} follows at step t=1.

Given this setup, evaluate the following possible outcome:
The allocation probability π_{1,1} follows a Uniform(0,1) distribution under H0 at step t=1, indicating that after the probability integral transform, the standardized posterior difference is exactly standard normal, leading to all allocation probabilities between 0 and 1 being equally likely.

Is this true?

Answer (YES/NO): YES